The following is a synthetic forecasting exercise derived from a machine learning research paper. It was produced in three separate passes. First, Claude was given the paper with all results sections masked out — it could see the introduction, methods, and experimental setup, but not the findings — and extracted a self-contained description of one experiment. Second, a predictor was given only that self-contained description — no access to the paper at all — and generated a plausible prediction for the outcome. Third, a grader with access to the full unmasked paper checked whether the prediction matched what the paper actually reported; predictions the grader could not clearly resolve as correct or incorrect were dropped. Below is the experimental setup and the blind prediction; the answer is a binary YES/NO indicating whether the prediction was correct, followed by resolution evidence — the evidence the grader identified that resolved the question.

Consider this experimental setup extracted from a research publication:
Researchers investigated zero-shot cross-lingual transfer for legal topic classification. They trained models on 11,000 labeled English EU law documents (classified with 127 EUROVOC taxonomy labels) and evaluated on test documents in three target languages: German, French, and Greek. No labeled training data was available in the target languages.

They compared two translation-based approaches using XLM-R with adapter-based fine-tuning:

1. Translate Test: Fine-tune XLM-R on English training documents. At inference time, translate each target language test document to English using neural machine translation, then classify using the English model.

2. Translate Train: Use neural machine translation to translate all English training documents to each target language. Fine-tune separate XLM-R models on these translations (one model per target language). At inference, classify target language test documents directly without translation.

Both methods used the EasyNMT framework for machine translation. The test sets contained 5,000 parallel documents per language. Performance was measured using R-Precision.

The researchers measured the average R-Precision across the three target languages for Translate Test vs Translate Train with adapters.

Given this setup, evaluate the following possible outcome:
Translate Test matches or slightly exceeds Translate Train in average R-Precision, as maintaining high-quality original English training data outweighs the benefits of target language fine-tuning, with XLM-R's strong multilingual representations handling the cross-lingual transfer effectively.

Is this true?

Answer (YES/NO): NO